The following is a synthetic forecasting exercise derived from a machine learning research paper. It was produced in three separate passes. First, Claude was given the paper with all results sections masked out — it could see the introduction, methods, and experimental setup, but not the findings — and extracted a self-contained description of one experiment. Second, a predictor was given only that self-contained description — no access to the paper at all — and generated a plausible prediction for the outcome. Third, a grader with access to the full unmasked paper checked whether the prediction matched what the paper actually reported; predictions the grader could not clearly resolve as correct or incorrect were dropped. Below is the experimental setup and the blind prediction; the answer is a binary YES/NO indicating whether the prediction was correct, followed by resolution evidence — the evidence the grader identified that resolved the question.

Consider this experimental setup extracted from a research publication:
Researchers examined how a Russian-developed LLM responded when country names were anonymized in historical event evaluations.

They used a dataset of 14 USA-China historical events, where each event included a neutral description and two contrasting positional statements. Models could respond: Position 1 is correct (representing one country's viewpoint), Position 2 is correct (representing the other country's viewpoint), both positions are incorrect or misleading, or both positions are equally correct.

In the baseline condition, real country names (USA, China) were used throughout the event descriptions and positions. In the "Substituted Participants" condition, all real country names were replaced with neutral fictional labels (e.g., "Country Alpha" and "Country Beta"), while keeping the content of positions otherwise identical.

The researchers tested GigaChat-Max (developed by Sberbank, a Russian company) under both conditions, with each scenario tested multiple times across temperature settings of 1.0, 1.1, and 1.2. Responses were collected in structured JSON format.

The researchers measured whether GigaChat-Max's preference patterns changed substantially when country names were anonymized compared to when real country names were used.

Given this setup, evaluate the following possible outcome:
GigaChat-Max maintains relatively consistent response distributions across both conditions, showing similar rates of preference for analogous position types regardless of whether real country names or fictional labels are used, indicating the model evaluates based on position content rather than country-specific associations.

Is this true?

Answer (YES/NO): NO